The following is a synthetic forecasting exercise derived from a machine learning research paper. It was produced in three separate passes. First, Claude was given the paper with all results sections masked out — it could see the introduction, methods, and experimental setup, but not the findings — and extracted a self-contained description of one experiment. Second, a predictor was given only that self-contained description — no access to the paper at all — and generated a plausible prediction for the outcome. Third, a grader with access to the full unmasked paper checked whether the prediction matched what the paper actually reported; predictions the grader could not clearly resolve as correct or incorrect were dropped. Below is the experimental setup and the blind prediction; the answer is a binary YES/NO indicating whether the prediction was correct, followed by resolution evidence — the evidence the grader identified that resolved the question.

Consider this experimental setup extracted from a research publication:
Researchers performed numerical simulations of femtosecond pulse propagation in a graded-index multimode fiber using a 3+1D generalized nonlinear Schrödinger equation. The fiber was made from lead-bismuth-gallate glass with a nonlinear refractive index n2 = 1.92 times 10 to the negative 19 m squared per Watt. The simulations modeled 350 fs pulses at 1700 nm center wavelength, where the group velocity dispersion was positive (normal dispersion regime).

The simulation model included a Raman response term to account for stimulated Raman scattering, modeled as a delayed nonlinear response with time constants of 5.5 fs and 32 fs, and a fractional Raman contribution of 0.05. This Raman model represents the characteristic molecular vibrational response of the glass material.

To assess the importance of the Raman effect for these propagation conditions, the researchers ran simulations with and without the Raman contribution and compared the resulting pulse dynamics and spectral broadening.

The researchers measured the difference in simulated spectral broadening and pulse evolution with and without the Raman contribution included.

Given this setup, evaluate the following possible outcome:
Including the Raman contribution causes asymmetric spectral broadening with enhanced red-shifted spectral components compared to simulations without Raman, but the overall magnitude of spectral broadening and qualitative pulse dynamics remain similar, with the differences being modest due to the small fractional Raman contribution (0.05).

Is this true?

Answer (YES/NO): NO